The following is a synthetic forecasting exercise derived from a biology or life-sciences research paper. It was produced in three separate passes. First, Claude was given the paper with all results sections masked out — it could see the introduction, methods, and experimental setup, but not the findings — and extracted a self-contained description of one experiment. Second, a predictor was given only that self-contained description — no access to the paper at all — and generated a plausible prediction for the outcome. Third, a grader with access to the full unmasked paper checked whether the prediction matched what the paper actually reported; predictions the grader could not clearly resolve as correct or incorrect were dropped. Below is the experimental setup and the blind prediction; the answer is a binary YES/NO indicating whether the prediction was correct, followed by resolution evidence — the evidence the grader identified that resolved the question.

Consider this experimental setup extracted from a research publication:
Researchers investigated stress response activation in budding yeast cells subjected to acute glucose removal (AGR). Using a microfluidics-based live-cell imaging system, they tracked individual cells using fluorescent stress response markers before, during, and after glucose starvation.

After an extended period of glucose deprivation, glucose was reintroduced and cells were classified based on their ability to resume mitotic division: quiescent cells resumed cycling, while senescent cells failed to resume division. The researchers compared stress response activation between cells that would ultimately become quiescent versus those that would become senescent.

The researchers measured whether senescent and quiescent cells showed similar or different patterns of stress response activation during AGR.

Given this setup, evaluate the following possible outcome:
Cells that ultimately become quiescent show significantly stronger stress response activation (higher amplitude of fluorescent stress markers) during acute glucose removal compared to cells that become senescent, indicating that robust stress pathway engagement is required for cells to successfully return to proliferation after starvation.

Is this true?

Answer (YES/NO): NO